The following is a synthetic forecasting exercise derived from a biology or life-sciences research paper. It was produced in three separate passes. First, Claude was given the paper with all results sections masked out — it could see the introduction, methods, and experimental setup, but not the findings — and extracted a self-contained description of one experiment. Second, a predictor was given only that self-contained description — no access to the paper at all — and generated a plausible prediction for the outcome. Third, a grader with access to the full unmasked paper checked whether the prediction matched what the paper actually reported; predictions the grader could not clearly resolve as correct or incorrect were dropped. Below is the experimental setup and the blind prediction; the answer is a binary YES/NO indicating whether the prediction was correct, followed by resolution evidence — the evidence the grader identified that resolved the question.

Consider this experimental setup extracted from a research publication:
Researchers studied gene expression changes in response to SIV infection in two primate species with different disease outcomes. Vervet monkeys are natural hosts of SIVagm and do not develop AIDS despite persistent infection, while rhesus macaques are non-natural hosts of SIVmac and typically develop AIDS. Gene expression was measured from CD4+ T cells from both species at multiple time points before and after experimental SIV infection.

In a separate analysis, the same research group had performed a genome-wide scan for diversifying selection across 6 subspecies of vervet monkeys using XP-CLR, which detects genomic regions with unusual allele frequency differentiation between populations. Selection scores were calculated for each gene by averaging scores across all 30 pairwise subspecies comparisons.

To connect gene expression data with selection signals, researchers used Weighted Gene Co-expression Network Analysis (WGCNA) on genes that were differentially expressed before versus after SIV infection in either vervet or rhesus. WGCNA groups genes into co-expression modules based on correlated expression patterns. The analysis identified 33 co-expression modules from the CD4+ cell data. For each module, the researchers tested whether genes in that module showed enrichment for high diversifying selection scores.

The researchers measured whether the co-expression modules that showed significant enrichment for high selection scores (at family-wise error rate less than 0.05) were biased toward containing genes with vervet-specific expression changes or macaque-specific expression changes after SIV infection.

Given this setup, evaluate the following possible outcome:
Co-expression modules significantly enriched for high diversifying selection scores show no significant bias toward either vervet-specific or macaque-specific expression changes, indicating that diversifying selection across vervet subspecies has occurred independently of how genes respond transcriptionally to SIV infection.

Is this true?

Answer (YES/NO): NO